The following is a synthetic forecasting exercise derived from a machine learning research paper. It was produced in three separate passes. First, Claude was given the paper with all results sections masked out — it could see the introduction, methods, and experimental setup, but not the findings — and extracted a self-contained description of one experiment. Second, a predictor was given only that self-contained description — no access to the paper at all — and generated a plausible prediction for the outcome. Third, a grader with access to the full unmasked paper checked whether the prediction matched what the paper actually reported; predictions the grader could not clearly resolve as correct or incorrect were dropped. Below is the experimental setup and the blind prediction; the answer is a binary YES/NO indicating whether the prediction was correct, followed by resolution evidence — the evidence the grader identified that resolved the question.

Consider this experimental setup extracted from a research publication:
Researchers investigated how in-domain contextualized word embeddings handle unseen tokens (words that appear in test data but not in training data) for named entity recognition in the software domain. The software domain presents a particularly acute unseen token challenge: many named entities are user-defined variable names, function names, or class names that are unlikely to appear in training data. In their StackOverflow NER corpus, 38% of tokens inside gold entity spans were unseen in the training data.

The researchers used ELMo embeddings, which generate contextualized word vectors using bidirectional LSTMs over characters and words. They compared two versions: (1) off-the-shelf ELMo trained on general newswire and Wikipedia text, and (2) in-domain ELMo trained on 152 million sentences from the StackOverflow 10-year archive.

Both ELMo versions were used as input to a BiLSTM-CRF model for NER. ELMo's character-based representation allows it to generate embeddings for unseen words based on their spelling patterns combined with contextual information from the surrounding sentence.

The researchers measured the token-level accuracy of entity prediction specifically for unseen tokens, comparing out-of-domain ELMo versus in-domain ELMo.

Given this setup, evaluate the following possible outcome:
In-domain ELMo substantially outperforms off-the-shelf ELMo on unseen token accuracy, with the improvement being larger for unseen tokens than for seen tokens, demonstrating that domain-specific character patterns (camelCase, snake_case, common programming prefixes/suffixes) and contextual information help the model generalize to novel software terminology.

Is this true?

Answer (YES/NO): YES